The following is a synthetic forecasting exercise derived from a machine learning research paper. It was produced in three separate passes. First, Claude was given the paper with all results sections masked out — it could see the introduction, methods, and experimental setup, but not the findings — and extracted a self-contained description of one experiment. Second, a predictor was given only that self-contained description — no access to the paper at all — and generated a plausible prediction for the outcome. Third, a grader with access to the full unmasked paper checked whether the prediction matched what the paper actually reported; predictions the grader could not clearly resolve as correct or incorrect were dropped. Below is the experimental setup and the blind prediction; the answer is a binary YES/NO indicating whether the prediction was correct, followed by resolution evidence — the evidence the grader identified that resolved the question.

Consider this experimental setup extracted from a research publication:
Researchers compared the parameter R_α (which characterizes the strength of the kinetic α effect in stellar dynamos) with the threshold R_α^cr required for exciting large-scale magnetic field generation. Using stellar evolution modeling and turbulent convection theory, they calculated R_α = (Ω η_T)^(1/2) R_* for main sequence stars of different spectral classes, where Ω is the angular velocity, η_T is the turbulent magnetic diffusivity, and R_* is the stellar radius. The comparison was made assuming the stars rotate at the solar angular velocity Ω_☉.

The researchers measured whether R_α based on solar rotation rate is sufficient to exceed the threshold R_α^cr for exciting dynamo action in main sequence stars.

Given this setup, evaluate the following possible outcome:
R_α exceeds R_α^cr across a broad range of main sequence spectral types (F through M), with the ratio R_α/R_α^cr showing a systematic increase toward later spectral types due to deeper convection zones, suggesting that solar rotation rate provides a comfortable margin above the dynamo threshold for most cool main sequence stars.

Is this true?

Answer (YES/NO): NO